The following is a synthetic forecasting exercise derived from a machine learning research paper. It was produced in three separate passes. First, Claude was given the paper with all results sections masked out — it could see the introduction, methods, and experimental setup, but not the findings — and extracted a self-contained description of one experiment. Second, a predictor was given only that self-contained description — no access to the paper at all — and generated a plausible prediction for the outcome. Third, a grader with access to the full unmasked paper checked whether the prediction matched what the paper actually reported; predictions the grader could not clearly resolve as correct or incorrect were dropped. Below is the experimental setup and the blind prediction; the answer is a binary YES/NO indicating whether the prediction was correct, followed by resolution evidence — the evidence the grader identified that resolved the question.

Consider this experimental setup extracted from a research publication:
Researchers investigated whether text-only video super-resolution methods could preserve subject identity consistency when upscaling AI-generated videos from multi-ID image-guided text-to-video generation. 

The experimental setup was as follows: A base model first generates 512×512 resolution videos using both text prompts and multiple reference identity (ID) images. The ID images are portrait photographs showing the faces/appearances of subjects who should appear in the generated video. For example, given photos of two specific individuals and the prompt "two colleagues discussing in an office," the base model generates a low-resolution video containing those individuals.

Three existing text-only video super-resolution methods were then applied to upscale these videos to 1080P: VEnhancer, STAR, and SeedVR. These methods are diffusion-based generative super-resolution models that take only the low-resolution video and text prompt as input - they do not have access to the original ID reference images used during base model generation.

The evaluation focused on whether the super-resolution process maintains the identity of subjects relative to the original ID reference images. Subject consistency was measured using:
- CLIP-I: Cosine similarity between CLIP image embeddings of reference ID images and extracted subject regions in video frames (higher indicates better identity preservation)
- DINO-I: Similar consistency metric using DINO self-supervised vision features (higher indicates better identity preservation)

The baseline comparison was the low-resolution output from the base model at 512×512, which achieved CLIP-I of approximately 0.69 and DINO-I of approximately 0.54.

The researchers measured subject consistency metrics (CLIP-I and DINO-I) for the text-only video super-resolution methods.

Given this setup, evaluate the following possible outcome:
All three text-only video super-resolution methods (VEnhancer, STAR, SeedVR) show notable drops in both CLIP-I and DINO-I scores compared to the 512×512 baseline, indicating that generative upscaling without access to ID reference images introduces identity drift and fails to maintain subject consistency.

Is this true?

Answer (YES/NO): NO